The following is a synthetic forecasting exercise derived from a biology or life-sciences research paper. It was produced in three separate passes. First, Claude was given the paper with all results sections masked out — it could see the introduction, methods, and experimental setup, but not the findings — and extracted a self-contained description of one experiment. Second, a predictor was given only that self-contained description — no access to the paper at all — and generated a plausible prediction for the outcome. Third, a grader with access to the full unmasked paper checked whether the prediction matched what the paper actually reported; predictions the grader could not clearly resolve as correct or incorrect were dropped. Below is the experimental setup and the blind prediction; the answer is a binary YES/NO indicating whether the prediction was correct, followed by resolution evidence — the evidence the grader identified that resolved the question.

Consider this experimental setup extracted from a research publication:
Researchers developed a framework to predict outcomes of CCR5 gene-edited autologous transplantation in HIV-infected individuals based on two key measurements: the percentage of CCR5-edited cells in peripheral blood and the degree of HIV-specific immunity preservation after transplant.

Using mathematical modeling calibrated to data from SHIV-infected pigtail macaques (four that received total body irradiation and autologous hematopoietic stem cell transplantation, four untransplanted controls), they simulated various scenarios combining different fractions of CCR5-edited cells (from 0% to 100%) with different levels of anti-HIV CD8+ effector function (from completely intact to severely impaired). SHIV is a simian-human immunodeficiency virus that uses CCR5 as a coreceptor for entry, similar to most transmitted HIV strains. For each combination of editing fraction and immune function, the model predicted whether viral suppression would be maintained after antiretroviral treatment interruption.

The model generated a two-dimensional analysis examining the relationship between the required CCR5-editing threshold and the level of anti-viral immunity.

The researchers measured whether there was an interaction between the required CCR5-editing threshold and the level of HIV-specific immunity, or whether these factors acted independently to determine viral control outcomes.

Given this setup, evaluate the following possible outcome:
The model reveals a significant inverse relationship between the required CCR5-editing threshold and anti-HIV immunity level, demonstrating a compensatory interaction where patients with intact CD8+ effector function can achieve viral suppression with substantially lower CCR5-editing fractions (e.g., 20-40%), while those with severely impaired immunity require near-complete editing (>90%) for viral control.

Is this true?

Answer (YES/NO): YES